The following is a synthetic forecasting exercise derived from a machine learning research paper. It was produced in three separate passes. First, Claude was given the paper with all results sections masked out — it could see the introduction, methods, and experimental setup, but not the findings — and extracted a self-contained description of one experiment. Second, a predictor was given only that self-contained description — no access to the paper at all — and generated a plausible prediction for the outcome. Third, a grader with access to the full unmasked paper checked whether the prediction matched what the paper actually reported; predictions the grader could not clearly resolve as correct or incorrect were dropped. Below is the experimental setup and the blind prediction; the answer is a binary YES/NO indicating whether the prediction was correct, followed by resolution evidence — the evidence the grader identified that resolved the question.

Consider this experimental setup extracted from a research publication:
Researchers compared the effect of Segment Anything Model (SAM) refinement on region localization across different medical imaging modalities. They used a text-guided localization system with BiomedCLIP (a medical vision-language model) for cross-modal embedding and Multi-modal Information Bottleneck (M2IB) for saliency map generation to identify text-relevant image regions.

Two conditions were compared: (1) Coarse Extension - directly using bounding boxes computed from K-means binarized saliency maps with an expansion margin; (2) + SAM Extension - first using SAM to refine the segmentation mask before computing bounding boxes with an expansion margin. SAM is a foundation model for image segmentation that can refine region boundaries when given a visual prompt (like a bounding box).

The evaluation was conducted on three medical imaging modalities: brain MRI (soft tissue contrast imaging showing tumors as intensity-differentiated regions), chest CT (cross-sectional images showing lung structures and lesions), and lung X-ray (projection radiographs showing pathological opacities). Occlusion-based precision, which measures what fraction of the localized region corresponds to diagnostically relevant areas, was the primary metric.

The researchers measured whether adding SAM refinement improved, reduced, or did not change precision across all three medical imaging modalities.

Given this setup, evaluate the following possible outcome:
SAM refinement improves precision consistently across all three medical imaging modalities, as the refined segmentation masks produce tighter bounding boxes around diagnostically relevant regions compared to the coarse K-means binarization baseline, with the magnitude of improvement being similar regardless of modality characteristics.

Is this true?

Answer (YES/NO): NO